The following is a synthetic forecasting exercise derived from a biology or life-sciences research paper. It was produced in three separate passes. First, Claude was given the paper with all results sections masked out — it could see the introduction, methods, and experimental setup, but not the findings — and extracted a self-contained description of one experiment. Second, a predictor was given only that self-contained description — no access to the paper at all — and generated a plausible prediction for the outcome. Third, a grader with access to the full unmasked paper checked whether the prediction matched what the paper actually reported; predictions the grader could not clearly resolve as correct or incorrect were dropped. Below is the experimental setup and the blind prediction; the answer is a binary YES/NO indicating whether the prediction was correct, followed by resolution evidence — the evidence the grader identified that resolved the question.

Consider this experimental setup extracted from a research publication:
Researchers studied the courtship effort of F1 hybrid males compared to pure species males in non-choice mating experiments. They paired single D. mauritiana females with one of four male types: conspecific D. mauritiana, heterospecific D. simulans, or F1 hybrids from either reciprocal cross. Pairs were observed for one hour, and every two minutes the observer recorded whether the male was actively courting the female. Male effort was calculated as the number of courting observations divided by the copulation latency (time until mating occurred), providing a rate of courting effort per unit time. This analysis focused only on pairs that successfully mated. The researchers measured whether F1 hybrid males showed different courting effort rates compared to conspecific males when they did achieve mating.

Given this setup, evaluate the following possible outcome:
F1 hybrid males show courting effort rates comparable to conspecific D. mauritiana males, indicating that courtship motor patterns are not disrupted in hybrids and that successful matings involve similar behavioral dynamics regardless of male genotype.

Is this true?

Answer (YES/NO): NO